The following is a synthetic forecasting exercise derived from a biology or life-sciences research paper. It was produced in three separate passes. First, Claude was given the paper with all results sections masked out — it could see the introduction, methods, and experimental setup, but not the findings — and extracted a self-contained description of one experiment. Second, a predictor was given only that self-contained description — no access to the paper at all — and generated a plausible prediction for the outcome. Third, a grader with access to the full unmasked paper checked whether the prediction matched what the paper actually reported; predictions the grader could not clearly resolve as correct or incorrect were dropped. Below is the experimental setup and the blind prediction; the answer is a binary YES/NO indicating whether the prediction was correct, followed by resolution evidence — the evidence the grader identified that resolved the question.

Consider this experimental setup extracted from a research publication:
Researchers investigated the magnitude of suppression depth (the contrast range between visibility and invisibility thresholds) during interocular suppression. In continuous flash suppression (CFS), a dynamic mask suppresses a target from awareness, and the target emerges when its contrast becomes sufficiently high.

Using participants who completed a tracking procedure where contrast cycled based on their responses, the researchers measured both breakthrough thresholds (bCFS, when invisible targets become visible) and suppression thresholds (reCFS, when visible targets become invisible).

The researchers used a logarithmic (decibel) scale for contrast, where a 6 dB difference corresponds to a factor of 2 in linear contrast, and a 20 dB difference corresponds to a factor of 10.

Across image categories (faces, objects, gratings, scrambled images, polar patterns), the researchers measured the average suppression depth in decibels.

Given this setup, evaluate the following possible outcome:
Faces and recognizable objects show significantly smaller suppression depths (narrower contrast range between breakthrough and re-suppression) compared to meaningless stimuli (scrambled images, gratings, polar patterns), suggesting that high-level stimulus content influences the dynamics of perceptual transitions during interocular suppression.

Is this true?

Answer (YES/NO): NO